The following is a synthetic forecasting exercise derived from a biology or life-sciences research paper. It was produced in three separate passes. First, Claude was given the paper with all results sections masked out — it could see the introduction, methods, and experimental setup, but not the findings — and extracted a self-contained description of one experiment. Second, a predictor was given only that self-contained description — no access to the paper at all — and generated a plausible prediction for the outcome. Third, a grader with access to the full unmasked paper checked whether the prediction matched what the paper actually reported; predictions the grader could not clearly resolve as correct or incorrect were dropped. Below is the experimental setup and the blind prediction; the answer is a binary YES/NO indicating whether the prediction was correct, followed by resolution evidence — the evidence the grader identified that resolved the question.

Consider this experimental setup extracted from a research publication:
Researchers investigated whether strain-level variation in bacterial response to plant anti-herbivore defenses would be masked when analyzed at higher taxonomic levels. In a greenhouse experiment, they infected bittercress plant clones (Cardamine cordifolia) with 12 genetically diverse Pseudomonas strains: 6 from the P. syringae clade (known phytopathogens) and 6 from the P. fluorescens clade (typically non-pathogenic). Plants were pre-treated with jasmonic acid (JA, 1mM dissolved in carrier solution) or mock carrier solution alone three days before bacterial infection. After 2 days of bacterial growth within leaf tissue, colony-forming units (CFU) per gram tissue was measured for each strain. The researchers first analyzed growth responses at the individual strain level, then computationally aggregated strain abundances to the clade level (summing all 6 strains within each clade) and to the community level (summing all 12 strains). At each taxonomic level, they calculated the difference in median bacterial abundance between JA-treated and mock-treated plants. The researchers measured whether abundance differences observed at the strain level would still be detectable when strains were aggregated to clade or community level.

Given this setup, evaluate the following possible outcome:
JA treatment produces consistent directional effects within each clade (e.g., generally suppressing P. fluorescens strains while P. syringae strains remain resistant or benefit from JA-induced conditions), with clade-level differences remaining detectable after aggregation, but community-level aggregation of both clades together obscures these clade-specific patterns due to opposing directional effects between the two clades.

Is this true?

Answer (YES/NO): NO